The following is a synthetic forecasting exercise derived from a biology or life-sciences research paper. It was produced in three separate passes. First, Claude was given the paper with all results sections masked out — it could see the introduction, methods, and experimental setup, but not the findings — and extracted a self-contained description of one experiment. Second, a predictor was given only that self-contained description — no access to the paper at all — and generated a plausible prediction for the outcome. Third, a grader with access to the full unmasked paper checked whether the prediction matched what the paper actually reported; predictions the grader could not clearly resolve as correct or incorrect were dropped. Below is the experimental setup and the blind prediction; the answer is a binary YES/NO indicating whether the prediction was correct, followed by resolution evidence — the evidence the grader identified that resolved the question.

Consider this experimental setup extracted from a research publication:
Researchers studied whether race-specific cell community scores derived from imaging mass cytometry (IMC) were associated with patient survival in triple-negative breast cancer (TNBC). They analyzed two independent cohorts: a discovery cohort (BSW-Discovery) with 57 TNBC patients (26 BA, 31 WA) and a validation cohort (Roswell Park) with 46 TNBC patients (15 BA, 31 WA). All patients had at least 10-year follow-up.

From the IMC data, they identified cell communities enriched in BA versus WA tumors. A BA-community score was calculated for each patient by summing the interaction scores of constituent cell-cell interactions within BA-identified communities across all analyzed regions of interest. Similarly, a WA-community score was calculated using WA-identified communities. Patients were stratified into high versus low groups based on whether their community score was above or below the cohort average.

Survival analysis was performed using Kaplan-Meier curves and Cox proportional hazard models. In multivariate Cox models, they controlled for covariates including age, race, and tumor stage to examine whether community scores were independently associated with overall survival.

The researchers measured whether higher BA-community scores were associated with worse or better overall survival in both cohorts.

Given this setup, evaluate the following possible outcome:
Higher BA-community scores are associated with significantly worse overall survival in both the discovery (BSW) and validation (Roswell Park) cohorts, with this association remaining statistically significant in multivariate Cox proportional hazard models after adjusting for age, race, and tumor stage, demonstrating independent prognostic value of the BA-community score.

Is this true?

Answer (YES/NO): YES